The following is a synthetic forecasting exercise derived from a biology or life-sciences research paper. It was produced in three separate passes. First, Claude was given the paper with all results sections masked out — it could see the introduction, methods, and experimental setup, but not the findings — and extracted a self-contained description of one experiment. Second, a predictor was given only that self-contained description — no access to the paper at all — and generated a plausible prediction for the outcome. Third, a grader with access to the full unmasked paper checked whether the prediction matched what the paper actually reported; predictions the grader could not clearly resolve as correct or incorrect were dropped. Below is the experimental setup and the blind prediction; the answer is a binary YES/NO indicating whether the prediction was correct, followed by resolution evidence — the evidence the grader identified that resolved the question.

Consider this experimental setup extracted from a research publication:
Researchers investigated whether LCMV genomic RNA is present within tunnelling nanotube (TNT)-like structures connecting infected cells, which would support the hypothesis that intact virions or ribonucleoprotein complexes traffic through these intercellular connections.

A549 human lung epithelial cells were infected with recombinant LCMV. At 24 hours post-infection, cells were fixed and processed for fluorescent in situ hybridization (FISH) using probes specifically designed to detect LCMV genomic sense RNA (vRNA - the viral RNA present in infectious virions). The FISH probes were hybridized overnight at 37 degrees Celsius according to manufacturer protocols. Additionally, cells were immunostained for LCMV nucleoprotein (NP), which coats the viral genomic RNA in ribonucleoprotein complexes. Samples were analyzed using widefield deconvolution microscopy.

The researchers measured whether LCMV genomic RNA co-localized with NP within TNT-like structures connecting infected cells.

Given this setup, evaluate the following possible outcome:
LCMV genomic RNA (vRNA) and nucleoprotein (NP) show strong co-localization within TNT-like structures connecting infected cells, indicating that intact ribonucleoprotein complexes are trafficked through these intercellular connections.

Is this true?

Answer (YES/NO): YES